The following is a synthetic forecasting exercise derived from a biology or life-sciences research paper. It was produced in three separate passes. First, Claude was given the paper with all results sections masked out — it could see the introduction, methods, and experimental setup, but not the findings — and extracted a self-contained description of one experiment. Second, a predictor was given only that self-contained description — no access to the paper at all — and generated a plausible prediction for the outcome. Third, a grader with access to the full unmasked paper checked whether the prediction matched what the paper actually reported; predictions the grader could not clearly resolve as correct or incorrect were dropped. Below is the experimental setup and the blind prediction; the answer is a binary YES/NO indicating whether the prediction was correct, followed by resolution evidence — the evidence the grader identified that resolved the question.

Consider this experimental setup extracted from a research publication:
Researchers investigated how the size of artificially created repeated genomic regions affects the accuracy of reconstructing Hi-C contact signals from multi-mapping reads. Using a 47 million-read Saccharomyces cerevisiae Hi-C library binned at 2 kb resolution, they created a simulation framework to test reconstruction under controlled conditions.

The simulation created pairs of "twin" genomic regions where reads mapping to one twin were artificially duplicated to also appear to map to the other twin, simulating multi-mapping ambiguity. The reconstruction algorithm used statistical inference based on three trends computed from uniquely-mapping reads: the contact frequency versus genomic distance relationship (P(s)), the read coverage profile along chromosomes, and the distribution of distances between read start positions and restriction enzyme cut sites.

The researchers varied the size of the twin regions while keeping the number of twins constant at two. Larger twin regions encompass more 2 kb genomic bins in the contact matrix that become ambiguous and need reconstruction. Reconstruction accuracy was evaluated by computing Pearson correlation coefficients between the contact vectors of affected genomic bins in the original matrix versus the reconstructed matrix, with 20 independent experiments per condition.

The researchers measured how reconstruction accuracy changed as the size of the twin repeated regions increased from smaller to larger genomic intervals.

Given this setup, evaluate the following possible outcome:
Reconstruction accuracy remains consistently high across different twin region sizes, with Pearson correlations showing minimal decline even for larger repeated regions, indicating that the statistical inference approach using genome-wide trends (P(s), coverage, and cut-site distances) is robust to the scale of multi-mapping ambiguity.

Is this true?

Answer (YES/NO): YES